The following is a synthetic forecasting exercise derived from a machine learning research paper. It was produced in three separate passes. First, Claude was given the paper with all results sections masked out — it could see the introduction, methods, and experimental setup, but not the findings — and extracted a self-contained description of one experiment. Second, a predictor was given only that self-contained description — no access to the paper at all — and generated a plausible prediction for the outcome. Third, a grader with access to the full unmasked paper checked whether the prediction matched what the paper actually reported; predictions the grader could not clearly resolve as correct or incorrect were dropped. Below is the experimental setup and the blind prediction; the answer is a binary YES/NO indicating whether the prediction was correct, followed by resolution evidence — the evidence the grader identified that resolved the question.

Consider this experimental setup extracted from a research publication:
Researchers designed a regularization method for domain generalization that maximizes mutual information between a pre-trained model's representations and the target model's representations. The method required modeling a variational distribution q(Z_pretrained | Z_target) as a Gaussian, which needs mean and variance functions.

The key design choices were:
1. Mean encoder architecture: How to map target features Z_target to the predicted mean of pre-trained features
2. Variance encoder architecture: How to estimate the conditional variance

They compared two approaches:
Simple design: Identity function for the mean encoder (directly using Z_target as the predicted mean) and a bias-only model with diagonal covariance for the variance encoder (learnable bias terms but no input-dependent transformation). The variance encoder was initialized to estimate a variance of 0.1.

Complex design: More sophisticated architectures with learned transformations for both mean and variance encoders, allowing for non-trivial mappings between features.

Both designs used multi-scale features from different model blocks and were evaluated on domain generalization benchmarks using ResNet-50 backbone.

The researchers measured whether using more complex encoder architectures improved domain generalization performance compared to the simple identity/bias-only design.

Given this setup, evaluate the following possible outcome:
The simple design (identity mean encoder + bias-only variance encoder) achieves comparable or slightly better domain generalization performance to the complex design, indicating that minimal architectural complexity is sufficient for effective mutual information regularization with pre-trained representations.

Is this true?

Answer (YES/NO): YES